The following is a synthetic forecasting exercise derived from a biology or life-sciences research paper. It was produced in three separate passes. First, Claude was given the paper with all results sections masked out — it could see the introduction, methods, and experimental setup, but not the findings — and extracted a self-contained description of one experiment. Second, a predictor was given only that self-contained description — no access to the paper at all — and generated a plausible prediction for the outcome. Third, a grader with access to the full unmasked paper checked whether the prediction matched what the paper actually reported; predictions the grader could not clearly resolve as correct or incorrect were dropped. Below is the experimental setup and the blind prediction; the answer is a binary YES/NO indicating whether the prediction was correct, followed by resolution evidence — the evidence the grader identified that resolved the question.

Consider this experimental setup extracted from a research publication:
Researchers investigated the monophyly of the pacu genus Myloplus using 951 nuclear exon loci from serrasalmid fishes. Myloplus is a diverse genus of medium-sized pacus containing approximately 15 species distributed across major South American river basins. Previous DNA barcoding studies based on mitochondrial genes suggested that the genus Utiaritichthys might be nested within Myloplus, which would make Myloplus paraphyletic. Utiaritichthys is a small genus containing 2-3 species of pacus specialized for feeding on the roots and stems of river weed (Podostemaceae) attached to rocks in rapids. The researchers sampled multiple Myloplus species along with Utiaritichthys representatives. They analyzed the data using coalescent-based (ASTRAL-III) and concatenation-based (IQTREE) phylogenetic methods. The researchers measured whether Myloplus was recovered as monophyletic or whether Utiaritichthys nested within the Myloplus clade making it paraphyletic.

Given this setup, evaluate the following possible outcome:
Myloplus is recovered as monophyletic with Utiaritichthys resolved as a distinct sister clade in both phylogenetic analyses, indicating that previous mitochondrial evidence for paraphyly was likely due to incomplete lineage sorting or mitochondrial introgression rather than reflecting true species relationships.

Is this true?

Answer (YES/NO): NO